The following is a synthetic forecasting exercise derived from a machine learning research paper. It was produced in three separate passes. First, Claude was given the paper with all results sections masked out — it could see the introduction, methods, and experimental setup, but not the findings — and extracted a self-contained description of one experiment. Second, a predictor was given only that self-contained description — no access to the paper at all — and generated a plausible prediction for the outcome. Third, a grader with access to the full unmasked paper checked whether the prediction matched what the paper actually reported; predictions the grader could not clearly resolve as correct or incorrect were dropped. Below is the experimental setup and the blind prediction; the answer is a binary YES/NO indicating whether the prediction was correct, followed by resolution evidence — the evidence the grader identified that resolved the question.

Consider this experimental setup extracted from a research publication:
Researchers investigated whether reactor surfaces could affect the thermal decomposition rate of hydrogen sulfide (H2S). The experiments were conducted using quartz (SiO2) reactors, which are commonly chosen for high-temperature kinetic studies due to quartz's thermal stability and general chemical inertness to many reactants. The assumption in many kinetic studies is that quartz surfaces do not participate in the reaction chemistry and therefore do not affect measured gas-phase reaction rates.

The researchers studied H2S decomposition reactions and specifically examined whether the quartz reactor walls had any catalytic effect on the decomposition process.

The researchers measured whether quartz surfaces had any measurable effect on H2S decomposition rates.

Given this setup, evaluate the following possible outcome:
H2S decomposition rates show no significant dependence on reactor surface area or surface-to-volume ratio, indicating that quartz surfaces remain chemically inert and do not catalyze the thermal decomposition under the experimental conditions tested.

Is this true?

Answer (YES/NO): NO